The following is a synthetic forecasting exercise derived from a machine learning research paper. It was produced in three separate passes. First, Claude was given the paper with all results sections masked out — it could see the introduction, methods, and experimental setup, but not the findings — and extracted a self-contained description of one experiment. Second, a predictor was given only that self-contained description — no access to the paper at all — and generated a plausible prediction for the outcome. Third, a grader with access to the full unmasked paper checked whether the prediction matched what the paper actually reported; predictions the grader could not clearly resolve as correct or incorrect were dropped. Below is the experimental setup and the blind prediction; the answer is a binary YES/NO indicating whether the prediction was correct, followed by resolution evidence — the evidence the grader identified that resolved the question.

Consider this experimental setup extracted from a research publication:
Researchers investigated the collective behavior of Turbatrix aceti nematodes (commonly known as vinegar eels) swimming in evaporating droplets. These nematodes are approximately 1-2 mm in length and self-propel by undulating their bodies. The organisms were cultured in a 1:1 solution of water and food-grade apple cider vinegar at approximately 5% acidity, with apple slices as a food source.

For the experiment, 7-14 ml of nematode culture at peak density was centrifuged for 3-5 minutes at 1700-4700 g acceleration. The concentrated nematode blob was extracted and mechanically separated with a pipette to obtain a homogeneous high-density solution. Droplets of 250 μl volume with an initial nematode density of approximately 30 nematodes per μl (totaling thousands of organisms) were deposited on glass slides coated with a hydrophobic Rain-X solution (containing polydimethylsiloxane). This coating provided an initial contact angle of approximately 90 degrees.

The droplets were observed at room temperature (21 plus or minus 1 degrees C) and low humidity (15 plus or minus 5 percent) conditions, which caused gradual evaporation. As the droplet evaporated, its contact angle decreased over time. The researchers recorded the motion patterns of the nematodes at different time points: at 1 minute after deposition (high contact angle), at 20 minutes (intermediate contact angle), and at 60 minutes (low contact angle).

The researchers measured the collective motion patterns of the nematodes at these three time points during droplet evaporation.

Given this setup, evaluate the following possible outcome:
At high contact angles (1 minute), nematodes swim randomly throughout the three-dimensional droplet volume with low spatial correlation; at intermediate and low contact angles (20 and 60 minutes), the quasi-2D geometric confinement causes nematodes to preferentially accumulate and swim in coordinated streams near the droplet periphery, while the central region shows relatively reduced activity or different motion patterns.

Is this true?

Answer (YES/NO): NO